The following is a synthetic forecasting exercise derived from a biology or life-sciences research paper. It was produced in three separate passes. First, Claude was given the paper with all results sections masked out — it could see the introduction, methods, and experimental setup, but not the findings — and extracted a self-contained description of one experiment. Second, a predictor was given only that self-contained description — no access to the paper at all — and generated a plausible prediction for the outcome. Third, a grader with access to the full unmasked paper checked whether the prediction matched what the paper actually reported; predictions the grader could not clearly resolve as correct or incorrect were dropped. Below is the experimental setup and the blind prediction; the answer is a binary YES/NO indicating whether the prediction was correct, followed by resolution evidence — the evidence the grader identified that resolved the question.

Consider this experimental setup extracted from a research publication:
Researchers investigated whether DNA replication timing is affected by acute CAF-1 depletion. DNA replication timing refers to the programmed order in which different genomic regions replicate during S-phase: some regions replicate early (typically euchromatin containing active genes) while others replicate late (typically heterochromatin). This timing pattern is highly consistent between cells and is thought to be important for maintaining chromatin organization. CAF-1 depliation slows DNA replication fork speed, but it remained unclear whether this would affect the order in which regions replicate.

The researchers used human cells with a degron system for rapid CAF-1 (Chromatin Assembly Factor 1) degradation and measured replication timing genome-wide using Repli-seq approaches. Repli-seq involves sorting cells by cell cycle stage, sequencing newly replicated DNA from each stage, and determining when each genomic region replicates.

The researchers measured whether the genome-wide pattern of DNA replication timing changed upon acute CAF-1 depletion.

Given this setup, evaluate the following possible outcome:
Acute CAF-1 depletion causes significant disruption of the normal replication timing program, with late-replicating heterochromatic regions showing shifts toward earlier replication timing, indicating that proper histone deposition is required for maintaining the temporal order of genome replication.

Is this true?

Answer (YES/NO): NO